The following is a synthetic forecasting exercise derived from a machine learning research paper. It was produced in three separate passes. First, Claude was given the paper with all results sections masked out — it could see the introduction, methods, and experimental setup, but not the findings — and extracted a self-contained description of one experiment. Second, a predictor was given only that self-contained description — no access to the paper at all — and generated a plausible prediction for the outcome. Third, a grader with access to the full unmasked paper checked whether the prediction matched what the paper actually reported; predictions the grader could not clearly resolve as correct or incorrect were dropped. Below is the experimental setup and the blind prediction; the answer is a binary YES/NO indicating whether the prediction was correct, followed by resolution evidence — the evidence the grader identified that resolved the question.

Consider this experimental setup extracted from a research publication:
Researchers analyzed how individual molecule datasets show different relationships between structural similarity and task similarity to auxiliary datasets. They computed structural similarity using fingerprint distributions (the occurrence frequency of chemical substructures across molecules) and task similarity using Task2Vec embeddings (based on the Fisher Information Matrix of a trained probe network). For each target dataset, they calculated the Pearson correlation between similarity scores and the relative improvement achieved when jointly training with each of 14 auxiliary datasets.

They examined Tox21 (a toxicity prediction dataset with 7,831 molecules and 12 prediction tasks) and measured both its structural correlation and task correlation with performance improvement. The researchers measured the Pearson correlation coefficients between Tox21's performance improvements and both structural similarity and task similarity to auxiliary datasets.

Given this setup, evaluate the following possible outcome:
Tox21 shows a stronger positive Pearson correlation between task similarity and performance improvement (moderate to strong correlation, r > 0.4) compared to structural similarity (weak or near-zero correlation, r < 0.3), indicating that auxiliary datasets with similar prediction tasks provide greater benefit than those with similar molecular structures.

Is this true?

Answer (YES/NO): YES